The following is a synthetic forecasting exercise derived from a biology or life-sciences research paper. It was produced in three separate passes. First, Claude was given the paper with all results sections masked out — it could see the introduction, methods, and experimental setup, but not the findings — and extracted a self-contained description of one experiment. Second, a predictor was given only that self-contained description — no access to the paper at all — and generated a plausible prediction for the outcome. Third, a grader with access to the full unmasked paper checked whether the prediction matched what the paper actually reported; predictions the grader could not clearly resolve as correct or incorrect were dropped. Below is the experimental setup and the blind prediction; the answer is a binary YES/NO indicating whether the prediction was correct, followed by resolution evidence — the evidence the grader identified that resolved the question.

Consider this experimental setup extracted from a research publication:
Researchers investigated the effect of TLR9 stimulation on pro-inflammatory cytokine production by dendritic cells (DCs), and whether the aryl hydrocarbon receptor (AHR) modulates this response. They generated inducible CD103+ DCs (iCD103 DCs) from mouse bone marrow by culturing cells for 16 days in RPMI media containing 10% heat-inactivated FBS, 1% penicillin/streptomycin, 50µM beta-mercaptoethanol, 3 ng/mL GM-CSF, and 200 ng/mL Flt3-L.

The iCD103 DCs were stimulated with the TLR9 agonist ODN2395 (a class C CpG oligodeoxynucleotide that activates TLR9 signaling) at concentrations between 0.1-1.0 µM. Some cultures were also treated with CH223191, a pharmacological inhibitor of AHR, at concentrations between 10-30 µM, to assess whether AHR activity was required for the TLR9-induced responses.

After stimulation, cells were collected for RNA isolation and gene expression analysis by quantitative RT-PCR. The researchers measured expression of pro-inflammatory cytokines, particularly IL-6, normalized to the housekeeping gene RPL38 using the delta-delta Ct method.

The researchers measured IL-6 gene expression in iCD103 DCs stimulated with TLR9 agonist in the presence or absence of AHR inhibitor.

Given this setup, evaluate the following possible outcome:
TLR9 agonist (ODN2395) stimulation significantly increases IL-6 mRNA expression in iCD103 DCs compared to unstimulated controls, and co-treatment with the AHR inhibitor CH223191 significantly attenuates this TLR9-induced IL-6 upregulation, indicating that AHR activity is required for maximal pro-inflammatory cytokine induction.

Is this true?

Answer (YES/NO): YES